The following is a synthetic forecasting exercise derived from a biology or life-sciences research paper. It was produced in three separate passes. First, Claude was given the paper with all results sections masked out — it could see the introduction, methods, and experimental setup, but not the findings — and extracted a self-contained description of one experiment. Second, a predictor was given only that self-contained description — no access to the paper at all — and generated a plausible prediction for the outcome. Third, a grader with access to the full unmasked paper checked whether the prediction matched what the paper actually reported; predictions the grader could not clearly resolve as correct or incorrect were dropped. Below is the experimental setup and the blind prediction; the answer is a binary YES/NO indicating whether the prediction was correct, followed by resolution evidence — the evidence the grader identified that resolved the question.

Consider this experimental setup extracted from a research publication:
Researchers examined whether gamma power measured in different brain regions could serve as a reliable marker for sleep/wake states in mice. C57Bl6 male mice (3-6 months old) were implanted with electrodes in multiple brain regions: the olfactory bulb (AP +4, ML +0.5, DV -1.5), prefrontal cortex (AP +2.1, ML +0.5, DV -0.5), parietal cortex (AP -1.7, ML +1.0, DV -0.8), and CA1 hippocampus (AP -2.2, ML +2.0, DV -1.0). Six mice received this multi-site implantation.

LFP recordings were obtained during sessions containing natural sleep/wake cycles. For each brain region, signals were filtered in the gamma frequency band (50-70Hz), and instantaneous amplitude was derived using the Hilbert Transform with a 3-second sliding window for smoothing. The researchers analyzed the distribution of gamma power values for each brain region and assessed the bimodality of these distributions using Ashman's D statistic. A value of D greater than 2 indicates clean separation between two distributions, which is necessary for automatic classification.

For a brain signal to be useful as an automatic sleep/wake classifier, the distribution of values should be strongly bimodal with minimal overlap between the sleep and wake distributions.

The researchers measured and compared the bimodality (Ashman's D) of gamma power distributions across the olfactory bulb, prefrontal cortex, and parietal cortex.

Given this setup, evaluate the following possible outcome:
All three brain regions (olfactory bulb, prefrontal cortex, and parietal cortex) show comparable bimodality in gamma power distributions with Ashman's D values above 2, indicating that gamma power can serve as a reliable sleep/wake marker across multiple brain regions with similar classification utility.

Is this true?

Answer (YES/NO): NO